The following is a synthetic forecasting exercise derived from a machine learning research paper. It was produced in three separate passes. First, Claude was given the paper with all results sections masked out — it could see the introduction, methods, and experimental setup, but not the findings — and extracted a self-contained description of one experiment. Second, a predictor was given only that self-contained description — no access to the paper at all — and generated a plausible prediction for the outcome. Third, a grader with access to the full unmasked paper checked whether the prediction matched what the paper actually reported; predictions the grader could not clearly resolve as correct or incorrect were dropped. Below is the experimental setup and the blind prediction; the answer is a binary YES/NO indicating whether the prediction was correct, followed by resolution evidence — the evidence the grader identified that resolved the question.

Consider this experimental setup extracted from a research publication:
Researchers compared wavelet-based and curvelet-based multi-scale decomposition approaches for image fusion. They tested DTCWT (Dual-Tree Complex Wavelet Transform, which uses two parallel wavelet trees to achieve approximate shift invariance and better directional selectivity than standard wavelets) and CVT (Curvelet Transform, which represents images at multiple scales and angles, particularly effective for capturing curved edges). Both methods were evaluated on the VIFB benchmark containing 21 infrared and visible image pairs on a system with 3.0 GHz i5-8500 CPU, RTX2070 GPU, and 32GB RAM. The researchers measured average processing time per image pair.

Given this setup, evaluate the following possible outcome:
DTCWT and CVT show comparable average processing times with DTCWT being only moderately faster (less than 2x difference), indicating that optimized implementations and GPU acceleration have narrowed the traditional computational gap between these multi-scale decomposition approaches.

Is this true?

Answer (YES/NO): NO